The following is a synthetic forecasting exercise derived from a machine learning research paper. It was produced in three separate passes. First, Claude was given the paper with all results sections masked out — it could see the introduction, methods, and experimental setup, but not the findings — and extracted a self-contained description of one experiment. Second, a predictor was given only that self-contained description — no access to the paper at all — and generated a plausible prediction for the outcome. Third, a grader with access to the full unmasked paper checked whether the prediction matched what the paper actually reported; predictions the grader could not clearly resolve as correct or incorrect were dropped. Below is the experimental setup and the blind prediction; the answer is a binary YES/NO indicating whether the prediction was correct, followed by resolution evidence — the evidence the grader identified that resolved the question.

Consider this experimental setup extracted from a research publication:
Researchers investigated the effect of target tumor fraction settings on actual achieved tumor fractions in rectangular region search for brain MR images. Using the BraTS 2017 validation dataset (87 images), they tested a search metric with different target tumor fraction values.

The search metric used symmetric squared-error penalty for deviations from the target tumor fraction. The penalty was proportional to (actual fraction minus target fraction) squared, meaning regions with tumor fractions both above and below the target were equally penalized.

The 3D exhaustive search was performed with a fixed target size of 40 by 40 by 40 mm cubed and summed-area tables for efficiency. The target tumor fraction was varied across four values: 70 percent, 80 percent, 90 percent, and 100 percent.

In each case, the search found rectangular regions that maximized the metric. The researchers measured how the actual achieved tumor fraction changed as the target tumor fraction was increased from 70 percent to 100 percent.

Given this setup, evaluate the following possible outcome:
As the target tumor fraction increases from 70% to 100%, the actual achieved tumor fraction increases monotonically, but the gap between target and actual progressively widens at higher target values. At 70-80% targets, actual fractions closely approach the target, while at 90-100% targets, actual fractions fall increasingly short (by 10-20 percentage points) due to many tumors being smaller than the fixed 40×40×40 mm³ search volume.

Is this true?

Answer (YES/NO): NO